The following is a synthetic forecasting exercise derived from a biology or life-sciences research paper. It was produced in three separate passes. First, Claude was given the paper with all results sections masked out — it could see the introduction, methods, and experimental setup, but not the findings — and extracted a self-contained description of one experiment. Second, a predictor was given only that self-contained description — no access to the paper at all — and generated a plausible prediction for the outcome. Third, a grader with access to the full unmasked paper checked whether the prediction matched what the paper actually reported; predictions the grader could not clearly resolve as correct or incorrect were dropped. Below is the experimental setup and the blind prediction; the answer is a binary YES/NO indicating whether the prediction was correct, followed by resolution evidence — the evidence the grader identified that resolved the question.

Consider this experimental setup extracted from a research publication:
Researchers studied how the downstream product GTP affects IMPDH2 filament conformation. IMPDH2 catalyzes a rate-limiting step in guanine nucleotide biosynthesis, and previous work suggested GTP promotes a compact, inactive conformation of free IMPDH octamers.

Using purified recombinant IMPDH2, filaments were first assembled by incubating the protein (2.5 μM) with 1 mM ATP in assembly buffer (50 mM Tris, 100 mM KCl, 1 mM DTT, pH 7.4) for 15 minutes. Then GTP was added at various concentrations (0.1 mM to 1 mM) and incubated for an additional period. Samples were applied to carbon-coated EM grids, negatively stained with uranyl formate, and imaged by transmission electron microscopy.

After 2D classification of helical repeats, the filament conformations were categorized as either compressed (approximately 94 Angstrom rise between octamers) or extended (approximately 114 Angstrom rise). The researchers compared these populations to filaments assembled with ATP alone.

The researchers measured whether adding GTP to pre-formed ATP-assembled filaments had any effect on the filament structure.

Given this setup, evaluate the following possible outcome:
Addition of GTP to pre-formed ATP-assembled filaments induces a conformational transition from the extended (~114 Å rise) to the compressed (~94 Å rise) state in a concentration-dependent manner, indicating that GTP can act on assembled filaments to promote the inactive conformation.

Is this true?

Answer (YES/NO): YES